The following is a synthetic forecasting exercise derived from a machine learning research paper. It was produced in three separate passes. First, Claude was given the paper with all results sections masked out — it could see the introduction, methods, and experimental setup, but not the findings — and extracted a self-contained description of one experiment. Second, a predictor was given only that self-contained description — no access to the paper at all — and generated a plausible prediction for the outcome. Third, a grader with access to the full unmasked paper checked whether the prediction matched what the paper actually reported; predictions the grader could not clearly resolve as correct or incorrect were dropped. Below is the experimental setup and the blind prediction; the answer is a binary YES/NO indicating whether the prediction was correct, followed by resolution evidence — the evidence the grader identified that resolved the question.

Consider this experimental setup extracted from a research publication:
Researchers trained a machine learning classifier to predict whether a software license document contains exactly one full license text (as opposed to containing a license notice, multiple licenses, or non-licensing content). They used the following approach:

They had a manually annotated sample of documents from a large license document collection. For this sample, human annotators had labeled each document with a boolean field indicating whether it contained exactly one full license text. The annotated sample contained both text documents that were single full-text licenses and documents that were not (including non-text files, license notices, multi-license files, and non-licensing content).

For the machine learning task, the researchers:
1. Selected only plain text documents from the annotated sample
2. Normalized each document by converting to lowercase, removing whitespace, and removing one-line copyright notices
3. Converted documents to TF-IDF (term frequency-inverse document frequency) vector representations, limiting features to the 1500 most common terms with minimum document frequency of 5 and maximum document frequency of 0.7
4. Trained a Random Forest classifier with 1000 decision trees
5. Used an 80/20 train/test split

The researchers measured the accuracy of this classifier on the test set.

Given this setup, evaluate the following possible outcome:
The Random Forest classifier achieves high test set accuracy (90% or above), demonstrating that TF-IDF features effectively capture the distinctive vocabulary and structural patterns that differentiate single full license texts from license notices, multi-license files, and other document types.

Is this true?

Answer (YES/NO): YES